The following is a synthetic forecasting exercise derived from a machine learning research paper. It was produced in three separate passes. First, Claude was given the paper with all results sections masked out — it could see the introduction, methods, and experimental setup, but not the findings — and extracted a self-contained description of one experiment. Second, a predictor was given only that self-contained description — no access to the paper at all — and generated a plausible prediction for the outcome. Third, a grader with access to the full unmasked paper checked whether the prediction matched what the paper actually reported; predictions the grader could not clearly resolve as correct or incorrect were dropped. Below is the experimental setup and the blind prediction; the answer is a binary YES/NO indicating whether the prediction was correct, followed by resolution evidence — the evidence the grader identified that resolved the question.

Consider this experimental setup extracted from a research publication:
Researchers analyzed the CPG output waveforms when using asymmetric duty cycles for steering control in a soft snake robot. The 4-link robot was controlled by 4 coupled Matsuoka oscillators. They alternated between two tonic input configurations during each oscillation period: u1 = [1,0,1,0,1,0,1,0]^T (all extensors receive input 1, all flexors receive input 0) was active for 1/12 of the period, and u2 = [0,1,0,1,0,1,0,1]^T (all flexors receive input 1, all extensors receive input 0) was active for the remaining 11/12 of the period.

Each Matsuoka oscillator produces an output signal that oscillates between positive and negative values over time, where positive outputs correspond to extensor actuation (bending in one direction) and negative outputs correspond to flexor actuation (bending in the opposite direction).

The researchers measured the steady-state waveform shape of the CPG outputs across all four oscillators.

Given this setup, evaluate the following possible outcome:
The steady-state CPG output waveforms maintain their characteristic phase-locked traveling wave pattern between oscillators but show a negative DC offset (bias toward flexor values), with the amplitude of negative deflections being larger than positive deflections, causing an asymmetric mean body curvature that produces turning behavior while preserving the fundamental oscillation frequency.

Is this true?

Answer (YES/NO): NO